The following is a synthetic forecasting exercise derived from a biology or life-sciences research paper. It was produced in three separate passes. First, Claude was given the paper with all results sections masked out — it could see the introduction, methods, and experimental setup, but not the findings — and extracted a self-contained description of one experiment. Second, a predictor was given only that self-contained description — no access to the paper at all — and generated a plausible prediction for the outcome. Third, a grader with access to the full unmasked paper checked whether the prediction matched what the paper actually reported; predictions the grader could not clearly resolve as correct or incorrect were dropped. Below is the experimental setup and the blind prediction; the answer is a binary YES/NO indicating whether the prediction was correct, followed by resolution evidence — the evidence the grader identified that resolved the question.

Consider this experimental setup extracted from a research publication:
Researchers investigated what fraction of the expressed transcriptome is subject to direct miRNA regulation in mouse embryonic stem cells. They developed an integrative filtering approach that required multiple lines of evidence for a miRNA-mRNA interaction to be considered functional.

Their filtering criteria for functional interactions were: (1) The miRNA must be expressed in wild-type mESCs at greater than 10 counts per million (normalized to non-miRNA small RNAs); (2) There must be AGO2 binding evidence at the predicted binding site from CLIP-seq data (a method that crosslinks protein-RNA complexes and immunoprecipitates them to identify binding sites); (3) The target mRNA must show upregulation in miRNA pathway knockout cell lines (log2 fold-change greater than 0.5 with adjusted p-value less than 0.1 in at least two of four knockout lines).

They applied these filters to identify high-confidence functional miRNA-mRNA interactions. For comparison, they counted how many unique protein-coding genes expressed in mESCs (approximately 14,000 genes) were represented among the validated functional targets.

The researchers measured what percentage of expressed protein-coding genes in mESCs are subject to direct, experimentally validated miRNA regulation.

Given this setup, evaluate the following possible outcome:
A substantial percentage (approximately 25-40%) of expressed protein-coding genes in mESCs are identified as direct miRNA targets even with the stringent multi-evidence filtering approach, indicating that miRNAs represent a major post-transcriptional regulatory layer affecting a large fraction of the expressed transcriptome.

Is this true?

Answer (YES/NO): NO